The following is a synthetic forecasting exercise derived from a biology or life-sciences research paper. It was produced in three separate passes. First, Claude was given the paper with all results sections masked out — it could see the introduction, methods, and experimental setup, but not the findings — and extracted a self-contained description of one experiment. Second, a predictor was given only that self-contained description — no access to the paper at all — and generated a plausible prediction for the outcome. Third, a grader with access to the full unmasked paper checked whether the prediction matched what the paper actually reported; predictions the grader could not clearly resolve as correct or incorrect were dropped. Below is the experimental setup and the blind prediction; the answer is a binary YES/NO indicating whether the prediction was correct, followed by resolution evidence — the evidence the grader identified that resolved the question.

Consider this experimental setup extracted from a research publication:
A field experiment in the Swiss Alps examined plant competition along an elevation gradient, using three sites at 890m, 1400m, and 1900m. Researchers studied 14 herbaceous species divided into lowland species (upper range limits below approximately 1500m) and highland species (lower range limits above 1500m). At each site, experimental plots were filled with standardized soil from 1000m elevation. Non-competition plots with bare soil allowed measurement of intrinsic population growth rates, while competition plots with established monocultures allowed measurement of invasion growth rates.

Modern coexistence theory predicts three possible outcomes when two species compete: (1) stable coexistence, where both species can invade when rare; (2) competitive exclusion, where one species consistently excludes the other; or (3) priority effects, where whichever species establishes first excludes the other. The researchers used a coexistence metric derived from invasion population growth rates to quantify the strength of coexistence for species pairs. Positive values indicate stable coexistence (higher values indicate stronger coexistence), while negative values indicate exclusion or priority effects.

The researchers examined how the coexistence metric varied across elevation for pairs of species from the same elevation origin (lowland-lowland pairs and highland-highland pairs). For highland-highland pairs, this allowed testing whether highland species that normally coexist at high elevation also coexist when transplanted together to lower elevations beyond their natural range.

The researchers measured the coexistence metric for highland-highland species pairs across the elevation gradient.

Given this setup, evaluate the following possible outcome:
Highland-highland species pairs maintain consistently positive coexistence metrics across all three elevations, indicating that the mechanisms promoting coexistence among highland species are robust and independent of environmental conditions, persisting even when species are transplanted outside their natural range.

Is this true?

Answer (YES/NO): NO